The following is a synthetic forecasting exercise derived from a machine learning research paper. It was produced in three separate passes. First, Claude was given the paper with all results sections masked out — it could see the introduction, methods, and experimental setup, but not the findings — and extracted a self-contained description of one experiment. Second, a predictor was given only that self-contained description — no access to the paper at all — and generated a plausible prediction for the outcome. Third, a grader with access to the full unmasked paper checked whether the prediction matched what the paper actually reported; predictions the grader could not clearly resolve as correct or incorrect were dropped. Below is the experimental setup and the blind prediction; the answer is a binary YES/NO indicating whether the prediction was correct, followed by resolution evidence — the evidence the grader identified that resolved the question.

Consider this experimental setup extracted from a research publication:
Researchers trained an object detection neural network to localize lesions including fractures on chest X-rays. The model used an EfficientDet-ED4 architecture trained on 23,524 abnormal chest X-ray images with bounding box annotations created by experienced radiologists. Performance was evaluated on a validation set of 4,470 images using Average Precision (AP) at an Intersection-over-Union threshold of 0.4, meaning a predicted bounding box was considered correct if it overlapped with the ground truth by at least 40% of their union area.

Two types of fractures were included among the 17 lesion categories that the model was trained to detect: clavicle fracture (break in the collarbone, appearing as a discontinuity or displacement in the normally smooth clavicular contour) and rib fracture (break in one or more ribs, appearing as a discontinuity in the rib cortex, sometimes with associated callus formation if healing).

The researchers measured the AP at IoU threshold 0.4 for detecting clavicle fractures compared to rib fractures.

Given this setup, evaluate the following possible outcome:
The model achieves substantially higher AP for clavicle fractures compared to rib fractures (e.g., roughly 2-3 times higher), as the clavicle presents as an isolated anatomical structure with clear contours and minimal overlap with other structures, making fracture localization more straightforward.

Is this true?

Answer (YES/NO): NO